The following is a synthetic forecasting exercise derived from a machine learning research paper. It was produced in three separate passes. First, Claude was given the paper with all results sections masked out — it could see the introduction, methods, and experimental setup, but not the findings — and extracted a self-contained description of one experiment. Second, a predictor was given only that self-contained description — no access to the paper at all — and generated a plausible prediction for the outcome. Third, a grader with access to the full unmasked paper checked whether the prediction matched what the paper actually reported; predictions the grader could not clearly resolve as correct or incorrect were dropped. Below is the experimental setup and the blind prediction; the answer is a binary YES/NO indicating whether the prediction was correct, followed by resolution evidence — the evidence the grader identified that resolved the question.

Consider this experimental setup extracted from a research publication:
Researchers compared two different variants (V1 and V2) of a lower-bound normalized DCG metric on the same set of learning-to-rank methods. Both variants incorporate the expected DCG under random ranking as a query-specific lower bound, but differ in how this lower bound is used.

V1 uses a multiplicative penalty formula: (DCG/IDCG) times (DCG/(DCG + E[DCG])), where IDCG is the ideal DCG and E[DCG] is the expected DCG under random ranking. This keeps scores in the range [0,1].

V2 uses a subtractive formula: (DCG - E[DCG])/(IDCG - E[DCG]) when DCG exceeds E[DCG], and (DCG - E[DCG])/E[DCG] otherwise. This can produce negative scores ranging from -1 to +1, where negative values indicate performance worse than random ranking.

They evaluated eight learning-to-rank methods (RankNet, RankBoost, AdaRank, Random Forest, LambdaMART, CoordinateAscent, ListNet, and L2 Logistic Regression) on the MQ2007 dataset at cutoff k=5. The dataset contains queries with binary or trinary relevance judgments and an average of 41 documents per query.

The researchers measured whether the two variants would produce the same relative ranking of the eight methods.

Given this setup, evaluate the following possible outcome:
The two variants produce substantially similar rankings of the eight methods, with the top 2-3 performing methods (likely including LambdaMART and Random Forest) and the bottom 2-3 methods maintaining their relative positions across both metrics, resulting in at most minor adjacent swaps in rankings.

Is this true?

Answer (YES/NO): NO